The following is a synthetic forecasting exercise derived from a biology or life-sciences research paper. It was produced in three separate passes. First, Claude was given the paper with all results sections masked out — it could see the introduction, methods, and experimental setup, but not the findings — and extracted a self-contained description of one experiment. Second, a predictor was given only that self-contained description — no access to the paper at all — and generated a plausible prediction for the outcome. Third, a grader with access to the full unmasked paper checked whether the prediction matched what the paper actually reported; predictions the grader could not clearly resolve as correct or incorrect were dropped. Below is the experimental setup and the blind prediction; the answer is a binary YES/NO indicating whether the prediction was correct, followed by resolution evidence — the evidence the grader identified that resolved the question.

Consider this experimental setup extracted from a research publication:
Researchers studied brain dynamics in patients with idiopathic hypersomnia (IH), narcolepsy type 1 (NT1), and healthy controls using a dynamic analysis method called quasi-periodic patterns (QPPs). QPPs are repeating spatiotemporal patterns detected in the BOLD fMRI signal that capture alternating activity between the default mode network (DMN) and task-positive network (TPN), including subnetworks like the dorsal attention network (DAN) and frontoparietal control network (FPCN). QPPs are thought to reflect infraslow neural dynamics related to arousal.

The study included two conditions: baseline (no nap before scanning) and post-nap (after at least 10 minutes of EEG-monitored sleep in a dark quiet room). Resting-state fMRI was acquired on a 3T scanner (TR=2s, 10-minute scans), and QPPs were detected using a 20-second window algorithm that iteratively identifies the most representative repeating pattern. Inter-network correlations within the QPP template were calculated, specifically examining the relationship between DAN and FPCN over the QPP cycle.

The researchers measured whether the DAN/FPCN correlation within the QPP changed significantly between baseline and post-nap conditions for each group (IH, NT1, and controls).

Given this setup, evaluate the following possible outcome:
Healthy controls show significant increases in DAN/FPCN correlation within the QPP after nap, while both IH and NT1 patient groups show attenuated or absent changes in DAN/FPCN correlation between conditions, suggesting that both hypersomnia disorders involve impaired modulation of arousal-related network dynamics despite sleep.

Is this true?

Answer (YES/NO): NO